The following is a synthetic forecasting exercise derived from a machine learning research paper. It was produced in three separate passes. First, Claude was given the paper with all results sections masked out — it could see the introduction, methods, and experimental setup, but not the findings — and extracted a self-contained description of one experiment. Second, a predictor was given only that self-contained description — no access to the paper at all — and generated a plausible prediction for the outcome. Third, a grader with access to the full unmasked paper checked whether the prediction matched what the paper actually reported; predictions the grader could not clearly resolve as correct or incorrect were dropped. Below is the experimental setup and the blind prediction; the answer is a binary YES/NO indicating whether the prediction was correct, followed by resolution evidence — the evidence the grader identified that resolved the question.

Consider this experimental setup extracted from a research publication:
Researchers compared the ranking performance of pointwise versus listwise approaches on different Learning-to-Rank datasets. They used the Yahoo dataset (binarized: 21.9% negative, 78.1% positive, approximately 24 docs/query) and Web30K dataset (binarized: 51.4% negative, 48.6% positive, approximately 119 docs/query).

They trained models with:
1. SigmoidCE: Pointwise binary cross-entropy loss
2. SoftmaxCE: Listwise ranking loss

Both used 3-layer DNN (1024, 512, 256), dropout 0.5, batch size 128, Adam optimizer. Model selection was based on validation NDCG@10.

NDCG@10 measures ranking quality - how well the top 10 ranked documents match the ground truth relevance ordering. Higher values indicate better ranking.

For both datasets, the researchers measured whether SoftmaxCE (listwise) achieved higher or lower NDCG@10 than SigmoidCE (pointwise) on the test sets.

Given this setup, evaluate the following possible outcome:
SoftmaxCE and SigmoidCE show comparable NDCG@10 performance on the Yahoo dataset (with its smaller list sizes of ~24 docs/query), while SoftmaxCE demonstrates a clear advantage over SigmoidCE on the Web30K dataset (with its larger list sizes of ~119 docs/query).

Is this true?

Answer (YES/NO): NO